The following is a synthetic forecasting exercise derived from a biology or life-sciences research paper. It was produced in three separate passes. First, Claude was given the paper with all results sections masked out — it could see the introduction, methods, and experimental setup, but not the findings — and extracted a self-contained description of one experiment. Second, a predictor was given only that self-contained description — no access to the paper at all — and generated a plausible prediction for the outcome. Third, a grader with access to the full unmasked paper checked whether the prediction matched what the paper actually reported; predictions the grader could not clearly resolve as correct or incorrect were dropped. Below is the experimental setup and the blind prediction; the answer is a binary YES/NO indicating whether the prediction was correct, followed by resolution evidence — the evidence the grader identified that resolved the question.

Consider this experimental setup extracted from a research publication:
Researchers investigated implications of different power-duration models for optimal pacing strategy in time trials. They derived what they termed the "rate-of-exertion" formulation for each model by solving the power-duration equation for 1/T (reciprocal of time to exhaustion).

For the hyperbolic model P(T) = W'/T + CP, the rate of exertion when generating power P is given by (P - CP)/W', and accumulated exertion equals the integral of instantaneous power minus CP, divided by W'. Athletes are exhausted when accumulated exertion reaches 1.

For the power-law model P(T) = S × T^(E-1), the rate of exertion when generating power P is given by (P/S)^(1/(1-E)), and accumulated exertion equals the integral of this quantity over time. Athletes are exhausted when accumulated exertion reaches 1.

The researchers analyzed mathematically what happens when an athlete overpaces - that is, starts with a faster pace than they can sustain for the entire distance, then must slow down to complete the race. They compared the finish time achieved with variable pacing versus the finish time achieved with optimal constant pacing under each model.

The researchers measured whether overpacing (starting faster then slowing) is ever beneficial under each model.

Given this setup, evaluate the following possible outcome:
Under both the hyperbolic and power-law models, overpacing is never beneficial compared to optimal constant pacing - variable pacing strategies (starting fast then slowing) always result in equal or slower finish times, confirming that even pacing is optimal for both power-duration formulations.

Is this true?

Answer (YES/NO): NO